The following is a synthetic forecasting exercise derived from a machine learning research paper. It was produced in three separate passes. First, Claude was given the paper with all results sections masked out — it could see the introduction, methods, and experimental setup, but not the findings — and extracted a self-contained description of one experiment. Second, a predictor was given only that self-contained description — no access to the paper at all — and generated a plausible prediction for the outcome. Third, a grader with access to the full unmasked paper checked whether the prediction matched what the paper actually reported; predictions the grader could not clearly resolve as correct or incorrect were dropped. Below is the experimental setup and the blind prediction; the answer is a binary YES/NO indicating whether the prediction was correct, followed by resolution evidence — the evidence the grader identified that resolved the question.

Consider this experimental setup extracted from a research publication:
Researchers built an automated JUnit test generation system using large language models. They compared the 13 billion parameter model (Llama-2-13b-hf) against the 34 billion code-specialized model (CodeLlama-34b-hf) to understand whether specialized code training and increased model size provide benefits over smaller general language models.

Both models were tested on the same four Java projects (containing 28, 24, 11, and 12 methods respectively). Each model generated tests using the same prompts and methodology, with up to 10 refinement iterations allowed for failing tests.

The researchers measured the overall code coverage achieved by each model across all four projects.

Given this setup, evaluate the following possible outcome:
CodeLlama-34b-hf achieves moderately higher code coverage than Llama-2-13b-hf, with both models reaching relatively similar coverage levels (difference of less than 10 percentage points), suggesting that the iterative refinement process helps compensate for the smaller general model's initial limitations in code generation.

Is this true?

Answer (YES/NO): NO